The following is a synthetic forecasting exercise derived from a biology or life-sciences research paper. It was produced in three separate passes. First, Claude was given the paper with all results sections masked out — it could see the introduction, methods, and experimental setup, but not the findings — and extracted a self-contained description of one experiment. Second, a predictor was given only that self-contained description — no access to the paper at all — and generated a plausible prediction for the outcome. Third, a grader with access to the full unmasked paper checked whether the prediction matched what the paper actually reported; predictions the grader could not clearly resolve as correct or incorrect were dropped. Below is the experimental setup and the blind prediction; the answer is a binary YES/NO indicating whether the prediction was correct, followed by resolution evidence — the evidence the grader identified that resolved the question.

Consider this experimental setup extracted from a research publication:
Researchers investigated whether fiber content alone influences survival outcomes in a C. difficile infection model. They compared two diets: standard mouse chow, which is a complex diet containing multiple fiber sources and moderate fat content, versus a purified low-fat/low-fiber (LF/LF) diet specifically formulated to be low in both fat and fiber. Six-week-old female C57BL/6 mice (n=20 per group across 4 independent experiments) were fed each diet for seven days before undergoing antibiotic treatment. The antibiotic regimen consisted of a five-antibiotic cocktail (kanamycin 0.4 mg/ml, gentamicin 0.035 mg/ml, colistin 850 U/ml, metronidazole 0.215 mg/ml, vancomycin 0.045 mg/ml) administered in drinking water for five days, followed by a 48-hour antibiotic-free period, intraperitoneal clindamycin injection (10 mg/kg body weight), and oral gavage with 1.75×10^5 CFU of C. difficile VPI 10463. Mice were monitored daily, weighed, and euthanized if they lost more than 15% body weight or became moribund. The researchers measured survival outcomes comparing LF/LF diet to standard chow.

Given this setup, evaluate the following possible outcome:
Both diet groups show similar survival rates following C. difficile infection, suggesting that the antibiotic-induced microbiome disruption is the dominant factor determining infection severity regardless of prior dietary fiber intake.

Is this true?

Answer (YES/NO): NO